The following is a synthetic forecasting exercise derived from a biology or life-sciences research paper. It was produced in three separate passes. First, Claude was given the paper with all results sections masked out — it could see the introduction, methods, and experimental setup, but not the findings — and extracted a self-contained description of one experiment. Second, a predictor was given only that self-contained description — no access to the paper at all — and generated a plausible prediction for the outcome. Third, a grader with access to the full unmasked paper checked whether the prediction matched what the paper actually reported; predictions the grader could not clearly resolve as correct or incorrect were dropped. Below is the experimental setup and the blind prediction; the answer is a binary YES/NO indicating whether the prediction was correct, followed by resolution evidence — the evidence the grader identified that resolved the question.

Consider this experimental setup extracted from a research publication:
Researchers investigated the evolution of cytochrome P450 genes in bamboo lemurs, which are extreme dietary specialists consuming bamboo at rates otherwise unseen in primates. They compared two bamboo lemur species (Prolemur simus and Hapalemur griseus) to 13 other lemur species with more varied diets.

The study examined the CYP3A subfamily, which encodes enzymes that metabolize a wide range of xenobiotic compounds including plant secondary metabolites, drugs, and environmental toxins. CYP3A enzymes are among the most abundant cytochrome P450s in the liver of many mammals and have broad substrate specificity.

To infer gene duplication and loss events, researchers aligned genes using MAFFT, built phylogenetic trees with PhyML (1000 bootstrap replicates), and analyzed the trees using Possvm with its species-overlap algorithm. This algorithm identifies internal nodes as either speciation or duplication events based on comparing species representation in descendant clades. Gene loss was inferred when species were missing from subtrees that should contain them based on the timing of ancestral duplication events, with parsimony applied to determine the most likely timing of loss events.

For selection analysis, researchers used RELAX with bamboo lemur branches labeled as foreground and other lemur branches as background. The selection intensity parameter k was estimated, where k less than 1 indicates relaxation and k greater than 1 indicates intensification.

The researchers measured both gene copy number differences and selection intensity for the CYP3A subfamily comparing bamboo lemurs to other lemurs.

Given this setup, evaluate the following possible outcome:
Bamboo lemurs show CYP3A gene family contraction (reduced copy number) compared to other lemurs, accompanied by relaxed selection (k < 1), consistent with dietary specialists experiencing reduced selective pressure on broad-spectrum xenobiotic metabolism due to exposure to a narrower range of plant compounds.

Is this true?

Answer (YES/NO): NO